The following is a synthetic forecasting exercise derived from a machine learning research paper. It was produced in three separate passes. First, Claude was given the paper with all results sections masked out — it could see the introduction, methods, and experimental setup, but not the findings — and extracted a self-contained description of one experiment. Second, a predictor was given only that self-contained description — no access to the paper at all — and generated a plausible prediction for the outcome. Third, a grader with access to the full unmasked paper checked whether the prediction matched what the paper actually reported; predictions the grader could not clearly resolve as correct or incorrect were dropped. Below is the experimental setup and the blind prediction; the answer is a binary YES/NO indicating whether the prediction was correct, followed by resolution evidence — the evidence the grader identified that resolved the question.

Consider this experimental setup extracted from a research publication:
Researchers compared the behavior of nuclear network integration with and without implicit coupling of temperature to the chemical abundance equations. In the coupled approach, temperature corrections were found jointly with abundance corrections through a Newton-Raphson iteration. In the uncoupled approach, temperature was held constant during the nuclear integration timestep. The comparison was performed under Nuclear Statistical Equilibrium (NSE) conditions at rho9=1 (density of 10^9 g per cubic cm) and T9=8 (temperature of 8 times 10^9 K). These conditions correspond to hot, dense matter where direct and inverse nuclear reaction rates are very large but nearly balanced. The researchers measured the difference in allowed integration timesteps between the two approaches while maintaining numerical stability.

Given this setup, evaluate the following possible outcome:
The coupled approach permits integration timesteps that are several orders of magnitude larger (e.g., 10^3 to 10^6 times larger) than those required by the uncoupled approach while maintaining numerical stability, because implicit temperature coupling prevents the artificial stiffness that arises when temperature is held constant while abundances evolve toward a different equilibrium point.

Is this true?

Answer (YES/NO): YES